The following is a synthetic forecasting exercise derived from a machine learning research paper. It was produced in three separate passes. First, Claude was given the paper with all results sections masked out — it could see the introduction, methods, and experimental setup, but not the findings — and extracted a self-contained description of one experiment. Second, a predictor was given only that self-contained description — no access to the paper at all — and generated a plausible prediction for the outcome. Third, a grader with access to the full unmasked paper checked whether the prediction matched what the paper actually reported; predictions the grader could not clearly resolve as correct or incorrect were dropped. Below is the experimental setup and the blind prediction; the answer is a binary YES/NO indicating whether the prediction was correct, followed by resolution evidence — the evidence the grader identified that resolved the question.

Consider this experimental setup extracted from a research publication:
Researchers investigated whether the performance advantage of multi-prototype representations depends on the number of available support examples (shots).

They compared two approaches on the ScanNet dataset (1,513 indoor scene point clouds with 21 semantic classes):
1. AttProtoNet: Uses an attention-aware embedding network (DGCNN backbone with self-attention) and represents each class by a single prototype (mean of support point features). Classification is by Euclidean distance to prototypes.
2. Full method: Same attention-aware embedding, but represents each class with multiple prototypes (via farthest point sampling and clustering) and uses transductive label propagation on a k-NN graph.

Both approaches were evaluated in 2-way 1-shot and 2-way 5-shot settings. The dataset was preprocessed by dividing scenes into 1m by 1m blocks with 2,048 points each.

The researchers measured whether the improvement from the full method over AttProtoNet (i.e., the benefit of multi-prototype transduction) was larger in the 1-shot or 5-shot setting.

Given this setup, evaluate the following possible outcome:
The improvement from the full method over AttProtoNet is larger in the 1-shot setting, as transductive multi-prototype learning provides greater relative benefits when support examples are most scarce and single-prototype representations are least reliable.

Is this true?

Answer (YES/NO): YES